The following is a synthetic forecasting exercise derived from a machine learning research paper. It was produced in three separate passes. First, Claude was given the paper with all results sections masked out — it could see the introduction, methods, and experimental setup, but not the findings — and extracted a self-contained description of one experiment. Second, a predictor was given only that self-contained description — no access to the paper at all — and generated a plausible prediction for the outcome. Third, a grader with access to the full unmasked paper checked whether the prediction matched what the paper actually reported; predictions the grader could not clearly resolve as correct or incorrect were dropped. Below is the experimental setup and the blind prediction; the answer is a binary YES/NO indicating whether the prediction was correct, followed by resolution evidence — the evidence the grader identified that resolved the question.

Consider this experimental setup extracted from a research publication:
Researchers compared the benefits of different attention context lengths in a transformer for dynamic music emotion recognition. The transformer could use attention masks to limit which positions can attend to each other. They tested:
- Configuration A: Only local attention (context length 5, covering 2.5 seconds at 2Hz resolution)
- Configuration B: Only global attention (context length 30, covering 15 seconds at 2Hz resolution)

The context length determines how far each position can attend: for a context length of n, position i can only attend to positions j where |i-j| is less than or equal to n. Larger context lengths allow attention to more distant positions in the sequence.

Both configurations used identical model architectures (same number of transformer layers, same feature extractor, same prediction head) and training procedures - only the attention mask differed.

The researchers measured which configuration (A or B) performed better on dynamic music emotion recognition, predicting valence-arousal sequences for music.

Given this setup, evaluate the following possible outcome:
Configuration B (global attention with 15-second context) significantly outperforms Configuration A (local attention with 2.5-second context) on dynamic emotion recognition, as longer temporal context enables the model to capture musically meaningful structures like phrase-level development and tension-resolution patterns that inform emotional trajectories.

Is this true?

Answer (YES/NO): NO